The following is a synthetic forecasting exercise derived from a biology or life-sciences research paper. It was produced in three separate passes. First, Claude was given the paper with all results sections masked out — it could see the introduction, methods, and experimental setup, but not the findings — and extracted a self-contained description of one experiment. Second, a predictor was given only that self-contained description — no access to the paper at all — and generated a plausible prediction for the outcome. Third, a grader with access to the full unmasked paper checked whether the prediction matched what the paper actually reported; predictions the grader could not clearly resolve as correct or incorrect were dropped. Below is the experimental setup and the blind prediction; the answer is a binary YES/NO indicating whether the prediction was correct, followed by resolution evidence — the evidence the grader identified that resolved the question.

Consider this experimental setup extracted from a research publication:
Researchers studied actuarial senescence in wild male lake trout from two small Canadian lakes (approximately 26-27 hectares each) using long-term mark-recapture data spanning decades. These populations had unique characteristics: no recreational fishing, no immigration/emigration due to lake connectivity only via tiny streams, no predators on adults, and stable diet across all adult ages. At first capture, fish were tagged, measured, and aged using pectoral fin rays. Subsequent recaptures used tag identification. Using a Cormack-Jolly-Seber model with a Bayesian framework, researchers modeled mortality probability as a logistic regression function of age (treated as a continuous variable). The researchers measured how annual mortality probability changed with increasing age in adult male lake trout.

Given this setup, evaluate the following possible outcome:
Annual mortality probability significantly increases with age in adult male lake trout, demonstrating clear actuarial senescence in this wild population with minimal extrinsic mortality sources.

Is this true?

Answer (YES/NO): NO